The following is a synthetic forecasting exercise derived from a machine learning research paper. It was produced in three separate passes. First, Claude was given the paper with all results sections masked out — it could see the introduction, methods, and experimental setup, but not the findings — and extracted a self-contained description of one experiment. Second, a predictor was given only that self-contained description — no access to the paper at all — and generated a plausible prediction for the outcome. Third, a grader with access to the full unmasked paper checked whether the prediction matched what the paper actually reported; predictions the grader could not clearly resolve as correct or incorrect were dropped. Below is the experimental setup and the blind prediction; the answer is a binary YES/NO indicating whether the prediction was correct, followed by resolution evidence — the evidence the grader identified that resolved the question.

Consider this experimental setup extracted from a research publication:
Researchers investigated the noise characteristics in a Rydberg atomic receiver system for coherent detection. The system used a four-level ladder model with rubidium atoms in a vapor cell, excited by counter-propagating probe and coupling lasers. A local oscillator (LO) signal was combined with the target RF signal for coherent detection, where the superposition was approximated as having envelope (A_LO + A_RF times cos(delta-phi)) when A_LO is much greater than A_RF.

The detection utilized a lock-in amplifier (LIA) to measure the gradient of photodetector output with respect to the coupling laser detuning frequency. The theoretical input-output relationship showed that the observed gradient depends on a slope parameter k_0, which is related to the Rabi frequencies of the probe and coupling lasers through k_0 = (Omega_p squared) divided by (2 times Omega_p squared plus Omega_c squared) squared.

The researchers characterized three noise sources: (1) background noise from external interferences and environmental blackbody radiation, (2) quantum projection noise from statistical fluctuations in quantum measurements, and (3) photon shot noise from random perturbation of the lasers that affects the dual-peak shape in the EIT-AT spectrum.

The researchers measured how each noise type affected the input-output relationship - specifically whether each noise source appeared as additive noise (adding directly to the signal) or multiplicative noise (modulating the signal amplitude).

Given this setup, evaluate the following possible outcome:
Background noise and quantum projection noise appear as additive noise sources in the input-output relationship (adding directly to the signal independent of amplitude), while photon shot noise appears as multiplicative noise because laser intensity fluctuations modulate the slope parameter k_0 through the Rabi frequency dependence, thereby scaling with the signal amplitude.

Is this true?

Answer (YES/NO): YES